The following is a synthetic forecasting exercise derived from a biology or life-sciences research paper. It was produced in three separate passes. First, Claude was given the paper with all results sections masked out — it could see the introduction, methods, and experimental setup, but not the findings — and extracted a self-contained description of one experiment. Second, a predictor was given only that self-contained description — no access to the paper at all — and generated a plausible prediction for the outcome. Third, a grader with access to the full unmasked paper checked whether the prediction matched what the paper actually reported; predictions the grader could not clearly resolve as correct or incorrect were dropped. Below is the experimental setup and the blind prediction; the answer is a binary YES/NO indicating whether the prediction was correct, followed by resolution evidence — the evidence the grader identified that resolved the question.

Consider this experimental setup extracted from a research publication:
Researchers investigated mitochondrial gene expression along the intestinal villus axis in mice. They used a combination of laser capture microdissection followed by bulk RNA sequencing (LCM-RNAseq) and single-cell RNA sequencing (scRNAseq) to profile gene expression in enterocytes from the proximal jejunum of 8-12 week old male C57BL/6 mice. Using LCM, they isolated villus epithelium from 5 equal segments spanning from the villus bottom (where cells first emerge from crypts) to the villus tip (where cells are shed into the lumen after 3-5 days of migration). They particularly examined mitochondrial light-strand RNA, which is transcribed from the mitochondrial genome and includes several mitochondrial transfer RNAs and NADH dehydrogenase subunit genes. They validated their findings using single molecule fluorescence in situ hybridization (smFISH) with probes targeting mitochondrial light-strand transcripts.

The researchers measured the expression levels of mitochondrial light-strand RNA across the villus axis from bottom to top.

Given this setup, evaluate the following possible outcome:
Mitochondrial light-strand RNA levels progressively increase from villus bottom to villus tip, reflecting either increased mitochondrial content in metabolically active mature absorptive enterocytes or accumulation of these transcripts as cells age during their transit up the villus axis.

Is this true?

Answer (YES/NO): NO